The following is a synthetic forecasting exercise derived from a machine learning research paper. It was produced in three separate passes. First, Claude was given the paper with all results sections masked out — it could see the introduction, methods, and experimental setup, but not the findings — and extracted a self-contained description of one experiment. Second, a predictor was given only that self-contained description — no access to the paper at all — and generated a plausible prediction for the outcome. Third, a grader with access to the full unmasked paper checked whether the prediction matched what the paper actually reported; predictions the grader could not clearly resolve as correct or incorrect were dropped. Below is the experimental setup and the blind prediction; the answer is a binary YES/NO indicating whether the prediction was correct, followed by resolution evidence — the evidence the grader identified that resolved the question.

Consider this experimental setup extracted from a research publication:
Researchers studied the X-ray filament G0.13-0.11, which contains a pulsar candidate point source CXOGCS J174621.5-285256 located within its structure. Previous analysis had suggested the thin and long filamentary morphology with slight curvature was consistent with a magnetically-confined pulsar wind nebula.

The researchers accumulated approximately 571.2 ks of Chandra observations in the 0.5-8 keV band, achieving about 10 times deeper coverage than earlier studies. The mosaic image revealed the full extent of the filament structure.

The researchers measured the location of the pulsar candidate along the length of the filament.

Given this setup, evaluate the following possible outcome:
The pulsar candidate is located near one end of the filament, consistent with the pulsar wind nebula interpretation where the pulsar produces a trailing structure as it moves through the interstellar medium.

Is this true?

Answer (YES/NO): NO